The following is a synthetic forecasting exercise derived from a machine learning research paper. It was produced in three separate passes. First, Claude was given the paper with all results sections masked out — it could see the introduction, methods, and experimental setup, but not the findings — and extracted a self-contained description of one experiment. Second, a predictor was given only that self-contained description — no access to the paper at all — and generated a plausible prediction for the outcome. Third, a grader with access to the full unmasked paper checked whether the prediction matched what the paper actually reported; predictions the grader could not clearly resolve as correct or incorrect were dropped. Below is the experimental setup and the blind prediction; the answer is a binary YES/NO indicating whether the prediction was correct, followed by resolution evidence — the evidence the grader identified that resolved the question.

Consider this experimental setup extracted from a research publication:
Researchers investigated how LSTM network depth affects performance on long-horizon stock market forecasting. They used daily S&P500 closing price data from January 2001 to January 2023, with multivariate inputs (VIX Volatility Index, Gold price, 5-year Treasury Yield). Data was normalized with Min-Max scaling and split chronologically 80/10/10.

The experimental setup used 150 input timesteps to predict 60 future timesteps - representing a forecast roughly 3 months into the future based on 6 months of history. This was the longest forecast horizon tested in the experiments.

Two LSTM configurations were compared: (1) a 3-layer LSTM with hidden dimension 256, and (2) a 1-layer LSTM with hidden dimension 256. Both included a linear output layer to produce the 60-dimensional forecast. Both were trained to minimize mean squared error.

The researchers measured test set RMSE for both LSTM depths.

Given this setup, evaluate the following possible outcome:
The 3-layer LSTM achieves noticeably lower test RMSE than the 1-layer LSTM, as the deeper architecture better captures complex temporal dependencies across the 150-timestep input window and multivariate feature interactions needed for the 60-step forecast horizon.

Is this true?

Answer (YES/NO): NO